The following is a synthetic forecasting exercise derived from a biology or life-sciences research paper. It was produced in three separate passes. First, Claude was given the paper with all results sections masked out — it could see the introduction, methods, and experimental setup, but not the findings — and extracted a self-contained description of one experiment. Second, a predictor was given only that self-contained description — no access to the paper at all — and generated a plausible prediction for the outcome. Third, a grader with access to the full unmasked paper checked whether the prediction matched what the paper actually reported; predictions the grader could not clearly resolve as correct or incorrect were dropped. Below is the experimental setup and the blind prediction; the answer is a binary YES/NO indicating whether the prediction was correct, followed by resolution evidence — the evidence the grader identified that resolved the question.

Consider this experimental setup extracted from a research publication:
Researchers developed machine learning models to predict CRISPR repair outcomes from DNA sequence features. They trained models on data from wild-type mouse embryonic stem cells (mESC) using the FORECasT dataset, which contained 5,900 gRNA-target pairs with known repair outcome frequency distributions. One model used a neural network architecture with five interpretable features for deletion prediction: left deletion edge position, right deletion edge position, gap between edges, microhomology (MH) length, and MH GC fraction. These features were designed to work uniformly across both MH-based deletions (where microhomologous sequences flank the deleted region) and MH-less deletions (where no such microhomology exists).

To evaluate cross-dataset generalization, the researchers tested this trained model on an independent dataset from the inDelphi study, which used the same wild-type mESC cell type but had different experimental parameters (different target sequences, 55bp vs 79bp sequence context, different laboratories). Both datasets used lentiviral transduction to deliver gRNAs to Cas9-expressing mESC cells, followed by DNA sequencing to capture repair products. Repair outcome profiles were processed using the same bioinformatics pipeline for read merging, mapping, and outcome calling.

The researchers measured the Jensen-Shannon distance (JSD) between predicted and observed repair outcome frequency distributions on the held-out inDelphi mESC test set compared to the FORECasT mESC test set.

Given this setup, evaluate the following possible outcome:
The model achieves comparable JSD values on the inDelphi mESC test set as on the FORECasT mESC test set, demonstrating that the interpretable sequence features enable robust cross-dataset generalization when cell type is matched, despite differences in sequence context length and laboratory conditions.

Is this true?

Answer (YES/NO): NO